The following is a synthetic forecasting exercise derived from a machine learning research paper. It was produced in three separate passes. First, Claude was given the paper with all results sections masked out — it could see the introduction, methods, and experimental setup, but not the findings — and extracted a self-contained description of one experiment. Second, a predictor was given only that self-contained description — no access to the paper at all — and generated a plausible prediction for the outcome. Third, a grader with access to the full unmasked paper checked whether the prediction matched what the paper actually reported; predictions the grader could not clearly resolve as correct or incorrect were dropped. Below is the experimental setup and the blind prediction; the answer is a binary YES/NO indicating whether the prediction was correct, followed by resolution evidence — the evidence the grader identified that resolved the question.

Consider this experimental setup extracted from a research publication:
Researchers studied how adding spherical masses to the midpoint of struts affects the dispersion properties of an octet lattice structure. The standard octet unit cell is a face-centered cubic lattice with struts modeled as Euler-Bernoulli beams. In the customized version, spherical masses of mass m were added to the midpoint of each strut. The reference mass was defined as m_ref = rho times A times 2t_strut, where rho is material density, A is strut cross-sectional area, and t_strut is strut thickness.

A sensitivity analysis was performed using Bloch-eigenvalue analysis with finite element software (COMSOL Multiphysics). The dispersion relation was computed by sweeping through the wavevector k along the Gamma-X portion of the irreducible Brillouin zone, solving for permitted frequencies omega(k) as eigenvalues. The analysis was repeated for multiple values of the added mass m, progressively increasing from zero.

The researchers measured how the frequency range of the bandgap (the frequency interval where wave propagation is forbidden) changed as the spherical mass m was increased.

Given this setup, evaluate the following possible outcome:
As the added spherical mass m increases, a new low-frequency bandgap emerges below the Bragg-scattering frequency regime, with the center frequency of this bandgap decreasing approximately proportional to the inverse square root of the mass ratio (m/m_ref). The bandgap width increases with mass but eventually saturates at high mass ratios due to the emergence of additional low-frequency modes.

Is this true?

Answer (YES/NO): NO